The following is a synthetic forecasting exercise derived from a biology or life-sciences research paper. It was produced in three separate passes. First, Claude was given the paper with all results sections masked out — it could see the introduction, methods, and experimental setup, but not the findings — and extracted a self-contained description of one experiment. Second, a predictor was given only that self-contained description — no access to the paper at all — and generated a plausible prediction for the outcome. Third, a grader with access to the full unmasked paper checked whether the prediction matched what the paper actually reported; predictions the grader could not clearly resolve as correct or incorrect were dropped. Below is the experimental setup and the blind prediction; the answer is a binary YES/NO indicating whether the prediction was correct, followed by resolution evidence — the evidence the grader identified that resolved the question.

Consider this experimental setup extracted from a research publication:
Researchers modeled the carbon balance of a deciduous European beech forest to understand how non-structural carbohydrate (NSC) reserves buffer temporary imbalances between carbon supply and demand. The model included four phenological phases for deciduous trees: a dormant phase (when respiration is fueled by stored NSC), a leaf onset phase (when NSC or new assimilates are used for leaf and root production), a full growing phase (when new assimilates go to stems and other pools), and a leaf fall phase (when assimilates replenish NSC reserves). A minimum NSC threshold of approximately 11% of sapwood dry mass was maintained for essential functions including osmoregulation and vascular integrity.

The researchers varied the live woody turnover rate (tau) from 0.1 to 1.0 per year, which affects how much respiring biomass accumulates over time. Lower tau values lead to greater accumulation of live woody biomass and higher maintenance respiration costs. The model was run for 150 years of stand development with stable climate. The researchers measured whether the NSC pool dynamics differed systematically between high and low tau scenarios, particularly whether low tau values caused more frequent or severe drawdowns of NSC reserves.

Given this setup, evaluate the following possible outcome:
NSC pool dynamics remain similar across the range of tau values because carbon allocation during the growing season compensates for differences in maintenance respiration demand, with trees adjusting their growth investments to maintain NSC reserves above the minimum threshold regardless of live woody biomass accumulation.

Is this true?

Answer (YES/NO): NO